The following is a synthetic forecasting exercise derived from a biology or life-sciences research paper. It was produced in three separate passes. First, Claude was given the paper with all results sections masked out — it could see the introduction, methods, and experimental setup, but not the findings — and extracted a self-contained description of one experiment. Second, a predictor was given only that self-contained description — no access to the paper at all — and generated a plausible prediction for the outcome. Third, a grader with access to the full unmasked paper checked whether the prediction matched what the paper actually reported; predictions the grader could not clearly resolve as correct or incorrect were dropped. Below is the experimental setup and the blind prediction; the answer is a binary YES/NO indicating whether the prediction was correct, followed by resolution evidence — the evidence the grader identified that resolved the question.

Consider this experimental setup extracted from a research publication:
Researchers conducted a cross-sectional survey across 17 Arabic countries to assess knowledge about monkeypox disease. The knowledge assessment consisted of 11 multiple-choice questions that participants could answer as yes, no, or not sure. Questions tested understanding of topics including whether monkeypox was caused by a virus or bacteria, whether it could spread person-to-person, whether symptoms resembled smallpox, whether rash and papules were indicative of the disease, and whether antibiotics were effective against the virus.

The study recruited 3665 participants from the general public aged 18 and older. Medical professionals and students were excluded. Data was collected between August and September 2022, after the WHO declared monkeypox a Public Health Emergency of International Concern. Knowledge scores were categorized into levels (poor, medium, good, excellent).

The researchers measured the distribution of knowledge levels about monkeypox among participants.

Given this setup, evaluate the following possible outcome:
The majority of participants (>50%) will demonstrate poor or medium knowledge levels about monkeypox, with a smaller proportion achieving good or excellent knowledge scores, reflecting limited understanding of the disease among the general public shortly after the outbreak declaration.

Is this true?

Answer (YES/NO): YES